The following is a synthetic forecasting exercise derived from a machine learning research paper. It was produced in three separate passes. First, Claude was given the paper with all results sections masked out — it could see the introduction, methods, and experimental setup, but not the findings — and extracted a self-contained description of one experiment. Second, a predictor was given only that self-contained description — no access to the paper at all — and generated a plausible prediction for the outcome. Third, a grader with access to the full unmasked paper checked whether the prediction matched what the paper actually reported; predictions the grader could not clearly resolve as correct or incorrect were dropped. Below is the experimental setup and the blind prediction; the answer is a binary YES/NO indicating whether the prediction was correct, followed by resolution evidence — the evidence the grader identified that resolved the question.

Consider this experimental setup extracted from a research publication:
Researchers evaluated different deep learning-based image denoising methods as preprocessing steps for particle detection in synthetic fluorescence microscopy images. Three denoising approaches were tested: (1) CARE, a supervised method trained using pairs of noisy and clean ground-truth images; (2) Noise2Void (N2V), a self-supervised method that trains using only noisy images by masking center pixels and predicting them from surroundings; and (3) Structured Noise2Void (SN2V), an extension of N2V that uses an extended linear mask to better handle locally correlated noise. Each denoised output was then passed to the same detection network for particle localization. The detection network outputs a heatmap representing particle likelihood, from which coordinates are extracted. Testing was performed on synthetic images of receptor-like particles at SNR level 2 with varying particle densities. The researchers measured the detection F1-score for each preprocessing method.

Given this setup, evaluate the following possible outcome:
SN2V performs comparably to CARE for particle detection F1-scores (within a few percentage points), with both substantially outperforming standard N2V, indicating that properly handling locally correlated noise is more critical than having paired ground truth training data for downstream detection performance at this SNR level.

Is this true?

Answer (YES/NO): NO